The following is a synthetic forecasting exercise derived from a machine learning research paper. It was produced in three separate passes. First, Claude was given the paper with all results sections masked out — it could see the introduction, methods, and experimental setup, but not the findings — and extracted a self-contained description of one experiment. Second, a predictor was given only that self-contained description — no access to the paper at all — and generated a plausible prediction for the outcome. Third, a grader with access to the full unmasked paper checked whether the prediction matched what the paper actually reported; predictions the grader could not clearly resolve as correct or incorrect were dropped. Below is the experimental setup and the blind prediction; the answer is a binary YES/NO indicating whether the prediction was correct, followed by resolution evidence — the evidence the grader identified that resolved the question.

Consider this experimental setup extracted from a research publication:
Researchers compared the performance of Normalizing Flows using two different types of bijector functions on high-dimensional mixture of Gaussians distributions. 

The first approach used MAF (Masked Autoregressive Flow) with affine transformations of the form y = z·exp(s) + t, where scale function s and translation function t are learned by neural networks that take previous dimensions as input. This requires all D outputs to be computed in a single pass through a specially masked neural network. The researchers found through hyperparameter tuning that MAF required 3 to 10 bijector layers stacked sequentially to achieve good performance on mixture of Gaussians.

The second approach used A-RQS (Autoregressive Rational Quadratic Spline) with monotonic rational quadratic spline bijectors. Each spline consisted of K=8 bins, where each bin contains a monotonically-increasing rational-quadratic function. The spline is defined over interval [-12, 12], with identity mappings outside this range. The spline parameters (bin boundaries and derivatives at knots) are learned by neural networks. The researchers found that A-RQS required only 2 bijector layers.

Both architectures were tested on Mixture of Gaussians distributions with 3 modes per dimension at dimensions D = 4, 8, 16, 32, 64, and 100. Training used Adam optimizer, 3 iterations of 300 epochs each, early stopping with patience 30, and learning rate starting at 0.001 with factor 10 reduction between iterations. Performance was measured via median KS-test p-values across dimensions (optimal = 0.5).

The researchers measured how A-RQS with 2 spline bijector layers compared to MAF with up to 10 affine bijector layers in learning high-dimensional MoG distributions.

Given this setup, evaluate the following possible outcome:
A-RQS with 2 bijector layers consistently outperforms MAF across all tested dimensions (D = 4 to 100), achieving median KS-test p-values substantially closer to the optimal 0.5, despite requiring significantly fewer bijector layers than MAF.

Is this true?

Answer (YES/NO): YES